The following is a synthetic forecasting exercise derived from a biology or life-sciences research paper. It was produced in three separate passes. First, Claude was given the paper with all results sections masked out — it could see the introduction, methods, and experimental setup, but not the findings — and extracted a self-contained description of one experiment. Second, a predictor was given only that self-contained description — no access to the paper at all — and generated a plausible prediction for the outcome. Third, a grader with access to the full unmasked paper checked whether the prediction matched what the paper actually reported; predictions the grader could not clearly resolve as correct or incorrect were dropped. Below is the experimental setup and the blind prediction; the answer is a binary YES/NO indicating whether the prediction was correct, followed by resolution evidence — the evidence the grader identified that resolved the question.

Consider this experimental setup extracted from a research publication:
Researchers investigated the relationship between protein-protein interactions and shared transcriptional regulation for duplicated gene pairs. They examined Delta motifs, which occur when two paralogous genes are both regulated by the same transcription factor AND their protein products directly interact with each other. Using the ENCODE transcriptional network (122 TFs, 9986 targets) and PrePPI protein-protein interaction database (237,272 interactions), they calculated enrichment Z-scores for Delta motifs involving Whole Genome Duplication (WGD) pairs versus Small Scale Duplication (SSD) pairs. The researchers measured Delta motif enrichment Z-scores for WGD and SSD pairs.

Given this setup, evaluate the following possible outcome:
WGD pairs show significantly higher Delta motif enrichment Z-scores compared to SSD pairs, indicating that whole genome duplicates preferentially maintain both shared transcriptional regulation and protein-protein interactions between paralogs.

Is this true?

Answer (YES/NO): NO